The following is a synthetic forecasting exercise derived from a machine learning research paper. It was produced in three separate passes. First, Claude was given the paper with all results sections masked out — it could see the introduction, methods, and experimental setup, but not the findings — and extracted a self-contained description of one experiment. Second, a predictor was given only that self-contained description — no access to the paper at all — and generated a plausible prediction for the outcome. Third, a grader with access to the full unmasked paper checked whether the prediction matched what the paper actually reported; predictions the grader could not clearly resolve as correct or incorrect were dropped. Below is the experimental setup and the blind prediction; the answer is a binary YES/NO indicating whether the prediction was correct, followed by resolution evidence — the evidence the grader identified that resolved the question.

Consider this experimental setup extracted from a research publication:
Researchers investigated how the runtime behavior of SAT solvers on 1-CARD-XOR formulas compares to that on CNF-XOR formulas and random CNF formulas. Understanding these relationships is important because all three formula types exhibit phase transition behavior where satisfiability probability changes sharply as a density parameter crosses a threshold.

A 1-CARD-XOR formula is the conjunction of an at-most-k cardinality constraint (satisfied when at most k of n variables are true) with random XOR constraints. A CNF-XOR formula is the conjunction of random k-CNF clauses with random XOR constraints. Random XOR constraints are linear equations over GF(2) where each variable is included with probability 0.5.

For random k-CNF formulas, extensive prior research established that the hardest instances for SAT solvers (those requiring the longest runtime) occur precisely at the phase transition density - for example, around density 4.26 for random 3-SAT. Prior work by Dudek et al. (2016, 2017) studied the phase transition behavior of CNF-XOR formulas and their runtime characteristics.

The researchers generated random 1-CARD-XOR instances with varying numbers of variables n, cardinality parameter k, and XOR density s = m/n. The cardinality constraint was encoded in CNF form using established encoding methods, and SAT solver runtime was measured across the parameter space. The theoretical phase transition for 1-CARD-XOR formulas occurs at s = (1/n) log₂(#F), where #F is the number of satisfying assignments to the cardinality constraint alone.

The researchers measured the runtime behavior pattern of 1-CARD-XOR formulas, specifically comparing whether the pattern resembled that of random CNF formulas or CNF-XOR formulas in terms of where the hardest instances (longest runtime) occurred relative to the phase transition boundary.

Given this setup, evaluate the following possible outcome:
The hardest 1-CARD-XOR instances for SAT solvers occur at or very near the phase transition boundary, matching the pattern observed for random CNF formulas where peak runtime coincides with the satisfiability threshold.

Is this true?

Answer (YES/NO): YES